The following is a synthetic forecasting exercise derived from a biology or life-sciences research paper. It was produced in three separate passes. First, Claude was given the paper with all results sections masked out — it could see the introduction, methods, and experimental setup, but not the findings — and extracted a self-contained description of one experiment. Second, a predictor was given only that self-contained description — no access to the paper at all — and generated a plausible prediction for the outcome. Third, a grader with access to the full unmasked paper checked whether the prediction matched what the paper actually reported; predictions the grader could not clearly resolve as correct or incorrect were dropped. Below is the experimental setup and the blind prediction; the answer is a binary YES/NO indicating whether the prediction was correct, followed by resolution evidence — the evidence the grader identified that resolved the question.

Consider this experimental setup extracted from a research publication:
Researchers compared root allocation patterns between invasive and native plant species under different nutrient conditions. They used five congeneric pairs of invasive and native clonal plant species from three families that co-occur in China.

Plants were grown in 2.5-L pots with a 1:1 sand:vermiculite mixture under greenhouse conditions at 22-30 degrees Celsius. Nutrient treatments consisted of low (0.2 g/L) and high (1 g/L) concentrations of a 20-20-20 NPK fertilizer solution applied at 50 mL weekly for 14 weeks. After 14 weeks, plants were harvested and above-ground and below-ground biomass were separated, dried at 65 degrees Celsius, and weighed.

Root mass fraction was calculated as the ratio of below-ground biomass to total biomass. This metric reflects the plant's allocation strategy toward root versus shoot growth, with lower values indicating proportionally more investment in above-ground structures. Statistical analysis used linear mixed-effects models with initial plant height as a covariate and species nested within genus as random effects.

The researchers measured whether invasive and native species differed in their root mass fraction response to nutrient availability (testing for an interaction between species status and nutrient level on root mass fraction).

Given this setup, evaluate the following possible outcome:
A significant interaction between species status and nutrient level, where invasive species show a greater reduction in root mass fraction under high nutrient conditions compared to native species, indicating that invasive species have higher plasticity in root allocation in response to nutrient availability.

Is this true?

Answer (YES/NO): NO